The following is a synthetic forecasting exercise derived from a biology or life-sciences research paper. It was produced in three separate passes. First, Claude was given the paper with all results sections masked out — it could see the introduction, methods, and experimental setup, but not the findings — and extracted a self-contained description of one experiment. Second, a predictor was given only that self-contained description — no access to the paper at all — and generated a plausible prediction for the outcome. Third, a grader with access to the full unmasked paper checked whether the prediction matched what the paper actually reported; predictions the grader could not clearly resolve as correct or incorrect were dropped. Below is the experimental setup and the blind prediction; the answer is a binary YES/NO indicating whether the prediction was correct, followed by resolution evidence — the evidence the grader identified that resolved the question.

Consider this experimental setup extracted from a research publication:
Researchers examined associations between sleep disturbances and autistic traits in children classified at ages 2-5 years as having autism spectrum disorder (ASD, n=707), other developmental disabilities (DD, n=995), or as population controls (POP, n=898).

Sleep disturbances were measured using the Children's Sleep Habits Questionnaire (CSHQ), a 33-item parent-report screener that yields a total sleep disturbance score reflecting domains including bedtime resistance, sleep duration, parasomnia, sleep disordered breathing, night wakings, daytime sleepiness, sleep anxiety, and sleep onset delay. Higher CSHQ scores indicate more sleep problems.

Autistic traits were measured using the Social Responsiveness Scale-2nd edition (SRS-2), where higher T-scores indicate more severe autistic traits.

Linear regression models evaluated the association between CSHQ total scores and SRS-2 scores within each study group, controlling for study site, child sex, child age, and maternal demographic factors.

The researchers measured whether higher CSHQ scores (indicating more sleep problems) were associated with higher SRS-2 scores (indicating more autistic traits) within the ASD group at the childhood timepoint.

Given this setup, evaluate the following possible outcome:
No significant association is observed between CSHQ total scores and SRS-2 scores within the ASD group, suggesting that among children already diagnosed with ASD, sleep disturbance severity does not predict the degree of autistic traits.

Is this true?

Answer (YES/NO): NO